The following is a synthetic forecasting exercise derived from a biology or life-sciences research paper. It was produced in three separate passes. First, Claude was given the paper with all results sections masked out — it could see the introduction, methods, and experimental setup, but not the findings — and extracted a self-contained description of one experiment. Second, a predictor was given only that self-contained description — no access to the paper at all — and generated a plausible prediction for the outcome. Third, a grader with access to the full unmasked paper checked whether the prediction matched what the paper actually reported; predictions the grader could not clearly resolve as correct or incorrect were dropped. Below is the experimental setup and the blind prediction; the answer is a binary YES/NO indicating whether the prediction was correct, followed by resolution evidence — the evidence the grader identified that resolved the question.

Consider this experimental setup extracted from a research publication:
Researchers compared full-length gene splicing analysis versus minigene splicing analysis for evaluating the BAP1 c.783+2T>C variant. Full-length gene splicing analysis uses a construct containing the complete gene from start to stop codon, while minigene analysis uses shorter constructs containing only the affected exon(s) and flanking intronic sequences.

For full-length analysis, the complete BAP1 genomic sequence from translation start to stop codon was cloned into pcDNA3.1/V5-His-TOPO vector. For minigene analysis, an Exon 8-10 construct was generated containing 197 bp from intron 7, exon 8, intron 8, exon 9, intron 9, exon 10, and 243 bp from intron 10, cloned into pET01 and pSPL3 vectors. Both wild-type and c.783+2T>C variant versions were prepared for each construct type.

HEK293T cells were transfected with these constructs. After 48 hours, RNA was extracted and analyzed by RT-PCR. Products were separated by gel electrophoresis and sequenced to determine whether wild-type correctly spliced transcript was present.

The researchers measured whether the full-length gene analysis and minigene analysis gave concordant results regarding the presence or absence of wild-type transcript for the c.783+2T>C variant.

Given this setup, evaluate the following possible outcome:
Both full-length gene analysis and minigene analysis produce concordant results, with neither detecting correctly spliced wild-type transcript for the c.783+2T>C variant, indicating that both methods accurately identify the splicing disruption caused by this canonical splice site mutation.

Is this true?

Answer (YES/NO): NO